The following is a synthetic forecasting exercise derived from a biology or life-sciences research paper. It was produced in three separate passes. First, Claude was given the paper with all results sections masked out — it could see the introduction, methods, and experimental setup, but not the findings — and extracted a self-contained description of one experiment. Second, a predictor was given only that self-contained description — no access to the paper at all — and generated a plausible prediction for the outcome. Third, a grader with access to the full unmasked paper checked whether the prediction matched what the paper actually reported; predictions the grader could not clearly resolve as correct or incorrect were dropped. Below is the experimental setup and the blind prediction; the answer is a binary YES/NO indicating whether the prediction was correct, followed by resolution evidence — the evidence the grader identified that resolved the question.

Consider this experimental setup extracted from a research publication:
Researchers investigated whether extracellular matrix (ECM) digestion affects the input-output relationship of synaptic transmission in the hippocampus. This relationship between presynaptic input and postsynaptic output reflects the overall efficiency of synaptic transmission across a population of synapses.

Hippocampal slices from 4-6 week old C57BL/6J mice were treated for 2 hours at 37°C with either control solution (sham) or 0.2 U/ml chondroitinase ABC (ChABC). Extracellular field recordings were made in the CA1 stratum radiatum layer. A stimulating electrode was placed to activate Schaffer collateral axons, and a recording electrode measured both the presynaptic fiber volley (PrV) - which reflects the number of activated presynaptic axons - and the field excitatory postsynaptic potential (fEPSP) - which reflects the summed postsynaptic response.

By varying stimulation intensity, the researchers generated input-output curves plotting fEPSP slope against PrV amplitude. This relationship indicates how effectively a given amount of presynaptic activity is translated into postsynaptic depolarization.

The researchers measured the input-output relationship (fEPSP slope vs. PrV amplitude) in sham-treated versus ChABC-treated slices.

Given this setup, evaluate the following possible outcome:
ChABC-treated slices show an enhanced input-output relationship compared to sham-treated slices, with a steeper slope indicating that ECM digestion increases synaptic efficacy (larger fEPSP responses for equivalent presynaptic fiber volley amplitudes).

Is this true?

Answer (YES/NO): YES